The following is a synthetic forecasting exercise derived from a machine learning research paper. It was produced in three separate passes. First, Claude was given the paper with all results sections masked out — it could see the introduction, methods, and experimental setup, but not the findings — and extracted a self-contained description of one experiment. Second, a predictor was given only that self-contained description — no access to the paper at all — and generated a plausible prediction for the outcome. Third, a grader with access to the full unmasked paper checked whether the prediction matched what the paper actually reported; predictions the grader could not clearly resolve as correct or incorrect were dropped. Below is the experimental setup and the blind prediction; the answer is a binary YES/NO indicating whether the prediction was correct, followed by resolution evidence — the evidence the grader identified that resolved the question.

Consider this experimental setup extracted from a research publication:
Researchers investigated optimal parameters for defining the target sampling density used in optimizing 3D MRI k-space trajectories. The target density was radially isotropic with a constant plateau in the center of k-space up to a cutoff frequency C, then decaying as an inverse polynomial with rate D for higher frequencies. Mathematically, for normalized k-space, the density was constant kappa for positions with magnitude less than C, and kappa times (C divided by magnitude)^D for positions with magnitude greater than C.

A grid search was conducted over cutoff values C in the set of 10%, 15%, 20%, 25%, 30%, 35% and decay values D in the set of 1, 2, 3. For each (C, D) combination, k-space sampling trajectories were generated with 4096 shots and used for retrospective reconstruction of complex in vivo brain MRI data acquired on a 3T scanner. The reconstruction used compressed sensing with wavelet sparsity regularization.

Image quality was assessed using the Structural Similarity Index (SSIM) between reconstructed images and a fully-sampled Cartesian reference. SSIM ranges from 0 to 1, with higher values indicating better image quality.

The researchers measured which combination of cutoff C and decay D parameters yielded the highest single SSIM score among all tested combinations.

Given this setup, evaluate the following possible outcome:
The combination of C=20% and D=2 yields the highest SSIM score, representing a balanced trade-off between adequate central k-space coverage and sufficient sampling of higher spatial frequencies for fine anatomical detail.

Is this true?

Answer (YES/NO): NO